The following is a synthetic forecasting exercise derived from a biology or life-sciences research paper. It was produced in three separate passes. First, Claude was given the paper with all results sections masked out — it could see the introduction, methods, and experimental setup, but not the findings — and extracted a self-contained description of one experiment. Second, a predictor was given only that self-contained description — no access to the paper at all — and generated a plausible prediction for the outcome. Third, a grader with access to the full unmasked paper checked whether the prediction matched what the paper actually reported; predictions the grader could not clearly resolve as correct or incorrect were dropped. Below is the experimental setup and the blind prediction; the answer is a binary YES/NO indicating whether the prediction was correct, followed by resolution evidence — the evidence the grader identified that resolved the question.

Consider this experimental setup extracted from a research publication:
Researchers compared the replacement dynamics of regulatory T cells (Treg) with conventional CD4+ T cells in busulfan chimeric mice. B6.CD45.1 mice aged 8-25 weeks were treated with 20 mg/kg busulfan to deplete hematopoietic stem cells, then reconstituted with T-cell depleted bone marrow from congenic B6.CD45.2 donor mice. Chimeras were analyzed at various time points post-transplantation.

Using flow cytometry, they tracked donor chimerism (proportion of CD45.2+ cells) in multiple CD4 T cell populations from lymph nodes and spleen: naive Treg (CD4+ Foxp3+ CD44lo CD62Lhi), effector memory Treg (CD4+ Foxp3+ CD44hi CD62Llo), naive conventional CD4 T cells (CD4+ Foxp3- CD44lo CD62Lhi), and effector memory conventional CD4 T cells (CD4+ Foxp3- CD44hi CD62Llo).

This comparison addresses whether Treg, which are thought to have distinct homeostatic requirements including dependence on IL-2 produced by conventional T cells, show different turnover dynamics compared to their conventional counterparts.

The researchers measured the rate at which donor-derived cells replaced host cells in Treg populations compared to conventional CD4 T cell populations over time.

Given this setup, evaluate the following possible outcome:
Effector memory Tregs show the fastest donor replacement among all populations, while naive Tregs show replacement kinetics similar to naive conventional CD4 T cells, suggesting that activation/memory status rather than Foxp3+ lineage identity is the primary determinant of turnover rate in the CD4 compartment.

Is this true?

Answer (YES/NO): NO